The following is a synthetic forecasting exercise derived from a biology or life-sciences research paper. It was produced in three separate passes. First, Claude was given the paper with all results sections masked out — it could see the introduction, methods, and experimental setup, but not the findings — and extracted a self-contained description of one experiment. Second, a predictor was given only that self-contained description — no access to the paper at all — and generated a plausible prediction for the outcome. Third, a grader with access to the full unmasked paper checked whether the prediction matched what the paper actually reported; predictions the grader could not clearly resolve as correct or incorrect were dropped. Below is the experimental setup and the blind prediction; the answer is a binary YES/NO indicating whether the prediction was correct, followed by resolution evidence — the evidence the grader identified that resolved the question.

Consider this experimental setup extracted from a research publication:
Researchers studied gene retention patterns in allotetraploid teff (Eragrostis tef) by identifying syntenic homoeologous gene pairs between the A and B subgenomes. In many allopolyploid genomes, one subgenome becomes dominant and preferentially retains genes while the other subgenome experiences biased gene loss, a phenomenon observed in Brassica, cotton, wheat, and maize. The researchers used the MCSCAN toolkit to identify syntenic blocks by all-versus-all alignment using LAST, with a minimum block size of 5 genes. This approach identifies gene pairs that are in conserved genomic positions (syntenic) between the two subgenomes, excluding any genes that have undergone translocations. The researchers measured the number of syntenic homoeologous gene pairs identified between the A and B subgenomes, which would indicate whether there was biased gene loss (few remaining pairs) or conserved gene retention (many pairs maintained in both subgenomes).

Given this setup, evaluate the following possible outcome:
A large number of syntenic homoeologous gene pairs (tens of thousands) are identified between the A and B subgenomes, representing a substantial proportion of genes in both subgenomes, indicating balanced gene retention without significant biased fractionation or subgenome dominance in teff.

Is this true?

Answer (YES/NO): YES